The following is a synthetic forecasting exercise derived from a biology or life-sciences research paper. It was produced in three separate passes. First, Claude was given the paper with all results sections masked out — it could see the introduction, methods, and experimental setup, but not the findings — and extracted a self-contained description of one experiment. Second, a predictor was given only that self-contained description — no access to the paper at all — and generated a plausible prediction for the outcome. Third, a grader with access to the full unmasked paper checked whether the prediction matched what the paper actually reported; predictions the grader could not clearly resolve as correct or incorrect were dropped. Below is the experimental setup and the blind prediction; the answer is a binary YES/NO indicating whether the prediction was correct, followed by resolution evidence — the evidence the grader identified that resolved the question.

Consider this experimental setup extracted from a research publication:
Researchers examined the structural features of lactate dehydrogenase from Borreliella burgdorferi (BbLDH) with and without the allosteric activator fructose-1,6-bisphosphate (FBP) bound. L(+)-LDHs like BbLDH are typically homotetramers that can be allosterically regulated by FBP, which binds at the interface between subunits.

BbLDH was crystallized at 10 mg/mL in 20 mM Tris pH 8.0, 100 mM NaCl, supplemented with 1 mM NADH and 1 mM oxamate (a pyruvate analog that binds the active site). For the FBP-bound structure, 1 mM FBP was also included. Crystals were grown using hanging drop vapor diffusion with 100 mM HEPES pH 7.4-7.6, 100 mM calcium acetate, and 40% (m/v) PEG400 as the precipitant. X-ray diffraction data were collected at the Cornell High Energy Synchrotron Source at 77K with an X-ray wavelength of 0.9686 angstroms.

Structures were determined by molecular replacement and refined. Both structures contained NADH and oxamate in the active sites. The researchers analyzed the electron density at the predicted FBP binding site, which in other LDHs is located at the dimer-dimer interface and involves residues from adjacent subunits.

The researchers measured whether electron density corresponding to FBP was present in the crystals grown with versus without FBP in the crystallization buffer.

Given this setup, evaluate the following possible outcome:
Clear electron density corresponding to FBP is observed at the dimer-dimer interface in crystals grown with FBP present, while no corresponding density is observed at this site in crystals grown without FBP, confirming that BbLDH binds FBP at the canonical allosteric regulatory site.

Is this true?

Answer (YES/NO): YES